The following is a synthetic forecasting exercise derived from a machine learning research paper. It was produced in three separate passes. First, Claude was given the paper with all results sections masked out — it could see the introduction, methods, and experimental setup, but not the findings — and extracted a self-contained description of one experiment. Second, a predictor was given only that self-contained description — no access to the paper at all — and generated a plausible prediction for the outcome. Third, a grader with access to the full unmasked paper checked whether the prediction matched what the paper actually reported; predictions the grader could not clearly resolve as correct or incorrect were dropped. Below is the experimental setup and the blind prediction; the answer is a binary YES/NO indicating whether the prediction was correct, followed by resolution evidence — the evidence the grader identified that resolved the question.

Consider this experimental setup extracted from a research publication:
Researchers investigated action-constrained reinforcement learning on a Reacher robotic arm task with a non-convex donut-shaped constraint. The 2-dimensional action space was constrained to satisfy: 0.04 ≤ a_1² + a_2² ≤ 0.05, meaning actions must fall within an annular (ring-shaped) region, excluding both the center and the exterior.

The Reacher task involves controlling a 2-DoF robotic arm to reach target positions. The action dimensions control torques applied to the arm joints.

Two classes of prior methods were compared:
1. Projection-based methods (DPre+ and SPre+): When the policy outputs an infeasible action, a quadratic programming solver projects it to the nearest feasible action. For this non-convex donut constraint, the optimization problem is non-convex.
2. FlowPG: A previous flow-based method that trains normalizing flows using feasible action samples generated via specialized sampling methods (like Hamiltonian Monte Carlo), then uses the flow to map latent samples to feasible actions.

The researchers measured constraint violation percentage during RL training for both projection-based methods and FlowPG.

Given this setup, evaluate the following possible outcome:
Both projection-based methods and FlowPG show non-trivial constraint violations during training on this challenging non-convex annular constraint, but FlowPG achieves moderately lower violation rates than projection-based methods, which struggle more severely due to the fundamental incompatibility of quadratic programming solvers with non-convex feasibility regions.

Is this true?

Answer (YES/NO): NO